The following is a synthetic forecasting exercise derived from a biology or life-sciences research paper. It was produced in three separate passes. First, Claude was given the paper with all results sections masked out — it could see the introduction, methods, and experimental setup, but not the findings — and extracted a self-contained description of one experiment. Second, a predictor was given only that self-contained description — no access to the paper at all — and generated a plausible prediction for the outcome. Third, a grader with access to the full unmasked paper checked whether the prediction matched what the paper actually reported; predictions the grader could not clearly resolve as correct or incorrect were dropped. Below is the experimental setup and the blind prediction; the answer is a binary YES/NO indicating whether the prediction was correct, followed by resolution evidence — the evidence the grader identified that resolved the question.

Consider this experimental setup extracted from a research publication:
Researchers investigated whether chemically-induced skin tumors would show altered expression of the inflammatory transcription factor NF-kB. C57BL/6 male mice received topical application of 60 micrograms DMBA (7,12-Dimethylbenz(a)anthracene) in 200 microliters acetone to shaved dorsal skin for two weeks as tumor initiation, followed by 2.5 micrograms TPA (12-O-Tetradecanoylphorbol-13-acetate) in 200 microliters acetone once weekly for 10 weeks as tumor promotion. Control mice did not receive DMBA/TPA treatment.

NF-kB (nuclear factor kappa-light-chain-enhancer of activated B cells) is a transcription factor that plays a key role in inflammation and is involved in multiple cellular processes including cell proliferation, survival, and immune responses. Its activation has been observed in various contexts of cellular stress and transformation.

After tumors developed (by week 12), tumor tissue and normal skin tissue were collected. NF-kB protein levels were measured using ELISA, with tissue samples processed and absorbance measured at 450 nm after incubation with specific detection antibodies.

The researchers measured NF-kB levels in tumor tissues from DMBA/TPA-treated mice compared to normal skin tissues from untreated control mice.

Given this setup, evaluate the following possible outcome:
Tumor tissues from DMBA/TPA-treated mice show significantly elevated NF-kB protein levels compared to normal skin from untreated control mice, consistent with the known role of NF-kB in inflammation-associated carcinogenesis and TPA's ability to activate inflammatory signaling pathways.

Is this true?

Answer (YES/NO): YES